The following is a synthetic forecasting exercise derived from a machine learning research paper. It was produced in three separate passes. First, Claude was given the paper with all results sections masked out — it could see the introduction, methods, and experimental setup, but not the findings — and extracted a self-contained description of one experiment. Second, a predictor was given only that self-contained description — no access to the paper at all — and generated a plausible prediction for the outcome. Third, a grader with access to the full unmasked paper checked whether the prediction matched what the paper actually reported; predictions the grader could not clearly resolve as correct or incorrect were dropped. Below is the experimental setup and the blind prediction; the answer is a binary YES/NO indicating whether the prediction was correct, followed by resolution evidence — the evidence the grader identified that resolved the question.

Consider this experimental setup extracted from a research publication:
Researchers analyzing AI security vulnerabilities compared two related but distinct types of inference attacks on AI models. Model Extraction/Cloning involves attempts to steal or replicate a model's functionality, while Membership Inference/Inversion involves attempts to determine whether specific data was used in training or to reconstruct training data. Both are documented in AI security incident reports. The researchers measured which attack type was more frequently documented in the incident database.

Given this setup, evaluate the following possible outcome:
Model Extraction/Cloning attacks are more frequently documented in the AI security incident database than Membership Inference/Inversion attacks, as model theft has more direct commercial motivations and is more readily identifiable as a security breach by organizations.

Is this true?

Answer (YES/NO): NO